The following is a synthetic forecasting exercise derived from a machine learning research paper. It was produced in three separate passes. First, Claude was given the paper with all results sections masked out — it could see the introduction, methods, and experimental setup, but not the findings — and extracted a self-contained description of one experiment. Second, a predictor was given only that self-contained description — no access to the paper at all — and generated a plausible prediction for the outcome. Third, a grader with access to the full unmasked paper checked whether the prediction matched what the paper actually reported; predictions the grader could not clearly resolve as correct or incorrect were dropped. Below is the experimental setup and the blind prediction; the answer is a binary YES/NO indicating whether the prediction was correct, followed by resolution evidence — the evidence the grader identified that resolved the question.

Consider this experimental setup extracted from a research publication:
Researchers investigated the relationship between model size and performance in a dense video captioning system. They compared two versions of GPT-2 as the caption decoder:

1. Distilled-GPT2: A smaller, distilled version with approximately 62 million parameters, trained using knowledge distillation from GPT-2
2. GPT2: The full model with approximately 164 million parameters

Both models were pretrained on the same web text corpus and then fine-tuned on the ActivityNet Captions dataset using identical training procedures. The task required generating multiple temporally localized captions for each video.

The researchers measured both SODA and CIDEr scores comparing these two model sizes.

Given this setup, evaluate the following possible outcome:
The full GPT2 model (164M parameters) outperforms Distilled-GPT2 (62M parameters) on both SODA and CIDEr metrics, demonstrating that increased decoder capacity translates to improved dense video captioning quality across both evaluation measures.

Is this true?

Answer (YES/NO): NO